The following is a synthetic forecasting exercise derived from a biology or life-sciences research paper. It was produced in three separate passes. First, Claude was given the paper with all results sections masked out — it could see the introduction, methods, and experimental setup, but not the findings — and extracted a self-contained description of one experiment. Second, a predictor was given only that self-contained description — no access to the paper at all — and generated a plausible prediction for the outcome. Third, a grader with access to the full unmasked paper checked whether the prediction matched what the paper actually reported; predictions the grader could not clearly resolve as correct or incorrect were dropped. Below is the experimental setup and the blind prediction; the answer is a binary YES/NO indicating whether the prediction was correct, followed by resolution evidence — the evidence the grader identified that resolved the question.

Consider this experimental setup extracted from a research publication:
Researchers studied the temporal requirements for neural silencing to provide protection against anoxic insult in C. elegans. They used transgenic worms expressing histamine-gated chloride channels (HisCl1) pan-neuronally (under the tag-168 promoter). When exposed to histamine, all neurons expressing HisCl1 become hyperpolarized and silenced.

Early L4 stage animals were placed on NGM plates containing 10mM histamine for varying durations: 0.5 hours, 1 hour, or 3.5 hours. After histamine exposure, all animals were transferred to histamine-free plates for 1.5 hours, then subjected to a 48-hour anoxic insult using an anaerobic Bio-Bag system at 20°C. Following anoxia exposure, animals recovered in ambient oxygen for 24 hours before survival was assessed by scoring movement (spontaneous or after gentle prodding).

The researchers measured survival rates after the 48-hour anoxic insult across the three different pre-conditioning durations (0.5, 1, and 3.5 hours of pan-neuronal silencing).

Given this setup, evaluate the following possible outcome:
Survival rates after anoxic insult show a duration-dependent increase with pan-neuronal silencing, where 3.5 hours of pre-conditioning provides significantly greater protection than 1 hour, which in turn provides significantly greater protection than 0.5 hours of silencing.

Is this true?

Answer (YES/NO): NO